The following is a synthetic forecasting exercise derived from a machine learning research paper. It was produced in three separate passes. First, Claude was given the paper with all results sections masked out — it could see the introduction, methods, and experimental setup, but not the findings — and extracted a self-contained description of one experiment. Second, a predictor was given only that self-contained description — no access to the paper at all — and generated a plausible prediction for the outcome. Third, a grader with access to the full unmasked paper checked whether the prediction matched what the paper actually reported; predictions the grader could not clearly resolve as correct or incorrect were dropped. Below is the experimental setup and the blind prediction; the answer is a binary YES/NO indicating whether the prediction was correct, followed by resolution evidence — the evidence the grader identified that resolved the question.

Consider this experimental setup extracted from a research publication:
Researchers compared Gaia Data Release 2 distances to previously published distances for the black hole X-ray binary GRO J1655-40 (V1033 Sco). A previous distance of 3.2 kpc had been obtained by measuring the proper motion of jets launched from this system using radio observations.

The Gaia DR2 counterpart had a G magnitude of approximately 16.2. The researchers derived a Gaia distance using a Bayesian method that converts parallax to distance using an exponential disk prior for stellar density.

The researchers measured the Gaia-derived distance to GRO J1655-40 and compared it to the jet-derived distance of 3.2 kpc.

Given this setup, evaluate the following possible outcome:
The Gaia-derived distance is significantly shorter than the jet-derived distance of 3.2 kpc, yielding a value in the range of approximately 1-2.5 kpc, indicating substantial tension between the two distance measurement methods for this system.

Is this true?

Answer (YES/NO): NO